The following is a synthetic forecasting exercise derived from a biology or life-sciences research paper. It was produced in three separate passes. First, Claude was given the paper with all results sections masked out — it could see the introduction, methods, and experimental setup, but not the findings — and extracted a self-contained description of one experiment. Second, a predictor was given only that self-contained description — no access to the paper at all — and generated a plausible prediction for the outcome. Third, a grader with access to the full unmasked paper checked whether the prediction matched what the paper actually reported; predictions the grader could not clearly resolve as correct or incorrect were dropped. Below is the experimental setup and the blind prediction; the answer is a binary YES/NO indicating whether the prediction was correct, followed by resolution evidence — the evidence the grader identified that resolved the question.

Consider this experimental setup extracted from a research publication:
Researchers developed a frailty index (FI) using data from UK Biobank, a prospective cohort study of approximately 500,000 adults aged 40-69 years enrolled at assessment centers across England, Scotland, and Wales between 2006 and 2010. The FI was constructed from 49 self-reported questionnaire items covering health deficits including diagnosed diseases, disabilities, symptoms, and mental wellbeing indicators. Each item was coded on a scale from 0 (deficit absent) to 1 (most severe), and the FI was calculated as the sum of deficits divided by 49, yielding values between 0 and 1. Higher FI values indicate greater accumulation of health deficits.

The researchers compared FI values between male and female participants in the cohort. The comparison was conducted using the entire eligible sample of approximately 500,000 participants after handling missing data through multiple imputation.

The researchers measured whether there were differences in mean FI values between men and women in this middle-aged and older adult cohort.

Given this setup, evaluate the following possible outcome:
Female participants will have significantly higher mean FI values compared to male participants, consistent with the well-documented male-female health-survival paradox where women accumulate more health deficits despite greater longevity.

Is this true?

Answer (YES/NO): YES